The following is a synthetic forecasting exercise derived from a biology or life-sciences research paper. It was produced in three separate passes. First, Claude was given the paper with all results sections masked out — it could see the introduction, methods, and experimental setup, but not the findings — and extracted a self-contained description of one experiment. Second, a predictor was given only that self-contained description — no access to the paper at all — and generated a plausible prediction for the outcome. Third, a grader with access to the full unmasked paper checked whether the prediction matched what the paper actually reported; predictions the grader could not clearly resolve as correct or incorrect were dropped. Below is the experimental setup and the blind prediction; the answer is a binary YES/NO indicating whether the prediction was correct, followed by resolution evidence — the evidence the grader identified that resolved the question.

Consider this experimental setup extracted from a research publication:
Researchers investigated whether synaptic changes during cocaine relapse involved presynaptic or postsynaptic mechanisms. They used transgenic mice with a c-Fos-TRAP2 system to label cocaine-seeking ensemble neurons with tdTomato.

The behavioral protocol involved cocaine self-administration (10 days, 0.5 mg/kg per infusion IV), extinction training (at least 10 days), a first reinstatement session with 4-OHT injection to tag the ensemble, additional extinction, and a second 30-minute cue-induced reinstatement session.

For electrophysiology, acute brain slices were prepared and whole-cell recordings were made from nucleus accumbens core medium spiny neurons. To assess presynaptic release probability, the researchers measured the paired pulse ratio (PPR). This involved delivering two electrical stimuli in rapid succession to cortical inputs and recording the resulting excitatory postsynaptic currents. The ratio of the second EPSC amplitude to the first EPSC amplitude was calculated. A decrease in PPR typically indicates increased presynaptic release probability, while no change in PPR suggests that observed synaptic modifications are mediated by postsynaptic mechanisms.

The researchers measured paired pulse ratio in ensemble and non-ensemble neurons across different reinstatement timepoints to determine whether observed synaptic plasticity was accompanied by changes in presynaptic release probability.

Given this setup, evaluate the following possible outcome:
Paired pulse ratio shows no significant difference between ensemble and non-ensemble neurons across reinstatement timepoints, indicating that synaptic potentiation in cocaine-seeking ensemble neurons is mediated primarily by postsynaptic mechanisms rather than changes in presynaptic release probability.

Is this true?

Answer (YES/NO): YES